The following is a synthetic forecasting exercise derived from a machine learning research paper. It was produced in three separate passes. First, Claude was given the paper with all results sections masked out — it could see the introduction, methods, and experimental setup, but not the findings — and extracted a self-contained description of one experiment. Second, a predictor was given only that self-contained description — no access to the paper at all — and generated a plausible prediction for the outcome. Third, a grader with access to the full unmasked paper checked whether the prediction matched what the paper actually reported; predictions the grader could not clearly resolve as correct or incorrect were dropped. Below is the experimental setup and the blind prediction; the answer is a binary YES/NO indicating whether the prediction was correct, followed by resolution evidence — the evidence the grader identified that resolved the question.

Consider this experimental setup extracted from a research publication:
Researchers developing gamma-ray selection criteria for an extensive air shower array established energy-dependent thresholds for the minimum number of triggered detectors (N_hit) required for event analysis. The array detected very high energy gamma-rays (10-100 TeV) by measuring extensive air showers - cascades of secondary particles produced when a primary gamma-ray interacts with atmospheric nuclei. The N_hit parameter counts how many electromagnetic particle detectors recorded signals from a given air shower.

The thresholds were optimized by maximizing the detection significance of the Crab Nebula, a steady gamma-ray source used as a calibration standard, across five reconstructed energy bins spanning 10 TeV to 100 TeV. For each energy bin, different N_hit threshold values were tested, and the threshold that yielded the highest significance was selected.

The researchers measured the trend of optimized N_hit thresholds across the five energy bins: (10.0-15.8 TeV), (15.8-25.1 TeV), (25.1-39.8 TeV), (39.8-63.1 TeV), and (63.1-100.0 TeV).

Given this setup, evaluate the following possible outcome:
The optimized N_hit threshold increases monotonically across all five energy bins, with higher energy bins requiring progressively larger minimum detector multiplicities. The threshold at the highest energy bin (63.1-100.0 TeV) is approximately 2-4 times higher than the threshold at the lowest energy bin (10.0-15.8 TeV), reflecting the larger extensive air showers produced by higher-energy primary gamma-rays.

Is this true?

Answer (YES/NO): YES